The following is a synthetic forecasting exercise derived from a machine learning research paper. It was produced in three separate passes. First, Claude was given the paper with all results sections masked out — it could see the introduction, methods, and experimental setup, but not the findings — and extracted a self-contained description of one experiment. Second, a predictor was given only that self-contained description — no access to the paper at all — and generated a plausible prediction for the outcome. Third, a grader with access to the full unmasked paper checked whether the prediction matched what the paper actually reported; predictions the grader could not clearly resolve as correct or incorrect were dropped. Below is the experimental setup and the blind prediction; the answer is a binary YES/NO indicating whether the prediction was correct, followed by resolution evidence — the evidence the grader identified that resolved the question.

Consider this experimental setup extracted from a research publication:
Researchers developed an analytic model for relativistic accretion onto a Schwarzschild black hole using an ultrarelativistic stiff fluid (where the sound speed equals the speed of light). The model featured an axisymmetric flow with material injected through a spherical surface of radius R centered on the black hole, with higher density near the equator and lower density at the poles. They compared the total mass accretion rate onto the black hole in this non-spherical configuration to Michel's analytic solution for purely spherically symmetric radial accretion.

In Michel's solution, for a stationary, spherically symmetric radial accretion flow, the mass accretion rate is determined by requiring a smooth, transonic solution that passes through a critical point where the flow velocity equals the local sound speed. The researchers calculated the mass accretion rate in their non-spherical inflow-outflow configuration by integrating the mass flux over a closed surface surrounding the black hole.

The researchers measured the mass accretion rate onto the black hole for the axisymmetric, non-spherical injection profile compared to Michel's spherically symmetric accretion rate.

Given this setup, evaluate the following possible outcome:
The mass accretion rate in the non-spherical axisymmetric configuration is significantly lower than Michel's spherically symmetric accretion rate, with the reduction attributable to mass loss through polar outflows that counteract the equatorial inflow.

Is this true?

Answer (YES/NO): NO